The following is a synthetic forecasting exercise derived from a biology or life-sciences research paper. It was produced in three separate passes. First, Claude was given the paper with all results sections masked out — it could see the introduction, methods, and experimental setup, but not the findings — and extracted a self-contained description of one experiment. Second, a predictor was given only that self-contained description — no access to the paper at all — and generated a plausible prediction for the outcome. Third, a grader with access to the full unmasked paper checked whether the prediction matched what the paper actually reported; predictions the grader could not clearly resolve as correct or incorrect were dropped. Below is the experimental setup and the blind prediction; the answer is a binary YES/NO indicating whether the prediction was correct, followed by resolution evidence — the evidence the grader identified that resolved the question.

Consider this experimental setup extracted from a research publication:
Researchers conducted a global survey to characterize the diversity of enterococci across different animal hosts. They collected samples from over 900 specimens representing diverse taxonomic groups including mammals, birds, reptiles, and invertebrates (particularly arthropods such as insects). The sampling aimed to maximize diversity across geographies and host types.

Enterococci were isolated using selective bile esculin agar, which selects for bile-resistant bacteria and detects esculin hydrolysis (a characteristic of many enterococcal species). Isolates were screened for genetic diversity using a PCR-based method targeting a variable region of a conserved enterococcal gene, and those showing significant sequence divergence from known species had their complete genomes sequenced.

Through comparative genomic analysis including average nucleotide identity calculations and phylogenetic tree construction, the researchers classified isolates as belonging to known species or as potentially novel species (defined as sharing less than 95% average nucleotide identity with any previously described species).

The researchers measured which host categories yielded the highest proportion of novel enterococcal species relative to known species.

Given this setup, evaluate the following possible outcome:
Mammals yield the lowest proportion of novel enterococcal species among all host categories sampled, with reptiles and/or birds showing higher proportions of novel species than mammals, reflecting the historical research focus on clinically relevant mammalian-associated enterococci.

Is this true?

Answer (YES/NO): YES